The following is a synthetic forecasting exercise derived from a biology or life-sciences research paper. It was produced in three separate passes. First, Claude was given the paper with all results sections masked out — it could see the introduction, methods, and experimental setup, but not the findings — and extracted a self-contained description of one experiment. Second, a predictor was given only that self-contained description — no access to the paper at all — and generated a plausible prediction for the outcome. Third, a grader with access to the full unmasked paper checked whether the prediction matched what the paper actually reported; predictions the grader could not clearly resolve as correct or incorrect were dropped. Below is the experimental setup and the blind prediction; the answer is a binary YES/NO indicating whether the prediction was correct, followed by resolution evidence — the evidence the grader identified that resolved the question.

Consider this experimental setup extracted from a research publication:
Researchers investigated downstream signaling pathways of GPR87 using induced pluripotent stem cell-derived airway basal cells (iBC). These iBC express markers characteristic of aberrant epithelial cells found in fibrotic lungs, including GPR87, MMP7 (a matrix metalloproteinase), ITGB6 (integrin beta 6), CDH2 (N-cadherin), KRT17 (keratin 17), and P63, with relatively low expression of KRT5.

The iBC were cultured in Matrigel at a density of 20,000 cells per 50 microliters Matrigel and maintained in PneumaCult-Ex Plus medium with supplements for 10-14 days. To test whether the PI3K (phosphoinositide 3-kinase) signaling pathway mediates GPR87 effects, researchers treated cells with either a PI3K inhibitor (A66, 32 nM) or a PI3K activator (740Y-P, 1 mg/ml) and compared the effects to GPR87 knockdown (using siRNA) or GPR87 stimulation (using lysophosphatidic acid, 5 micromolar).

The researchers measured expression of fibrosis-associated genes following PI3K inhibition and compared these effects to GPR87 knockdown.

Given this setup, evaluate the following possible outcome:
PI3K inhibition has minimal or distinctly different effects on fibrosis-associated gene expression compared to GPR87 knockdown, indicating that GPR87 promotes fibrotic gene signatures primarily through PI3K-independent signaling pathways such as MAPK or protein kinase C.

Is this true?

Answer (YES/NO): NO